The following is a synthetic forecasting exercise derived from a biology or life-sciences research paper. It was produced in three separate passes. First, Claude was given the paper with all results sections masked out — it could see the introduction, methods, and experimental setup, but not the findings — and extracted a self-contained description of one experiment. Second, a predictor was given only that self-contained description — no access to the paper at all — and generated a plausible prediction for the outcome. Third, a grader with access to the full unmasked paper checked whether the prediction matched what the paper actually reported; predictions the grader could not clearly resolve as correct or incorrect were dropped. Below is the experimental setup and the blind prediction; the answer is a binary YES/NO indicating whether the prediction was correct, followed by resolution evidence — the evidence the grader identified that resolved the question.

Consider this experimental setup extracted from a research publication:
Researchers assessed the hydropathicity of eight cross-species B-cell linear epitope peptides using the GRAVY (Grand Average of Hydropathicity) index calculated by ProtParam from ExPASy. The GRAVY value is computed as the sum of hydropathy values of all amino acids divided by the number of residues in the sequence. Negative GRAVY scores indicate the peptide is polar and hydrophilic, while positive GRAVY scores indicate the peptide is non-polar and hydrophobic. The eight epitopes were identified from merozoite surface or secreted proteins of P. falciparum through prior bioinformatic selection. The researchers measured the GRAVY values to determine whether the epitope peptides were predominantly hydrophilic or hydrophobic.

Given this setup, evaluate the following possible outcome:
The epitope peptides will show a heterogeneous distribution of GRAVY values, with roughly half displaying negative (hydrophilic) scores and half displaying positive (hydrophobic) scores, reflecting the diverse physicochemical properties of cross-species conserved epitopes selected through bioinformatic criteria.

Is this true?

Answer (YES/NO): NO